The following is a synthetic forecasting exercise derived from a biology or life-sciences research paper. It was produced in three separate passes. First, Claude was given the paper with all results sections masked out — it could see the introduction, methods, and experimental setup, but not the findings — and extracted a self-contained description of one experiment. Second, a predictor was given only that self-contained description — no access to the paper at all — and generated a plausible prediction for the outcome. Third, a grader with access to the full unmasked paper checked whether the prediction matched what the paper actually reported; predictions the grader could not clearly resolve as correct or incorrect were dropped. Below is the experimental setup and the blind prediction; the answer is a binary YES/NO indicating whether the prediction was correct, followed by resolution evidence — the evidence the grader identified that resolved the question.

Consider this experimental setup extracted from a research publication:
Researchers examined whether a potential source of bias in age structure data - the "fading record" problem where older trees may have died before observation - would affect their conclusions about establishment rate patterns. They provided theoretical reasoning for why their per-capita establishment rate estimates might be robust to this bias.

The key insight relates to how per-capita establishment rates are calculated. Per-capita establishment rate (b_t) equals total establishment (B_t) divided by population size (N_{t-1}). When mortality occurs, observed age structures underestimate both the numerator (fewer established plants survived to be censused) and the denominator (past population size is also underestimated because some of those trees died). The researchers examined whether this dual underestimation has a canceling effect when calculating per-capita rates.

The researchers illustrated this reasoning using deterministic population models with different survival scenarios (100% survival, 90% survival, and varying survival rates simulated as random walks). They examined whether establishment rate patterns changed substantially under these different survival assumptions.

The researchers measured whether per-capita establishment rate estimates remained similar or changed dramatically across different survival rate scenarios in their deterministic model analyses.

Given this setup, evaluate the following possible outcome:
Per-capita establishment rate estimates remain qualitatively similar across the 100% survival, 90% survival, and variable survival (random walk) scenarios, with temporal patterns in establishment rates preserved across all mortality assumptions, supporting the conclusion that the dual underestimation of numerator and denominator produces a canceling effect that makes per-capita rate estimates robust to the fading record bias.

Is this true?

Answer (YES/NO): YES